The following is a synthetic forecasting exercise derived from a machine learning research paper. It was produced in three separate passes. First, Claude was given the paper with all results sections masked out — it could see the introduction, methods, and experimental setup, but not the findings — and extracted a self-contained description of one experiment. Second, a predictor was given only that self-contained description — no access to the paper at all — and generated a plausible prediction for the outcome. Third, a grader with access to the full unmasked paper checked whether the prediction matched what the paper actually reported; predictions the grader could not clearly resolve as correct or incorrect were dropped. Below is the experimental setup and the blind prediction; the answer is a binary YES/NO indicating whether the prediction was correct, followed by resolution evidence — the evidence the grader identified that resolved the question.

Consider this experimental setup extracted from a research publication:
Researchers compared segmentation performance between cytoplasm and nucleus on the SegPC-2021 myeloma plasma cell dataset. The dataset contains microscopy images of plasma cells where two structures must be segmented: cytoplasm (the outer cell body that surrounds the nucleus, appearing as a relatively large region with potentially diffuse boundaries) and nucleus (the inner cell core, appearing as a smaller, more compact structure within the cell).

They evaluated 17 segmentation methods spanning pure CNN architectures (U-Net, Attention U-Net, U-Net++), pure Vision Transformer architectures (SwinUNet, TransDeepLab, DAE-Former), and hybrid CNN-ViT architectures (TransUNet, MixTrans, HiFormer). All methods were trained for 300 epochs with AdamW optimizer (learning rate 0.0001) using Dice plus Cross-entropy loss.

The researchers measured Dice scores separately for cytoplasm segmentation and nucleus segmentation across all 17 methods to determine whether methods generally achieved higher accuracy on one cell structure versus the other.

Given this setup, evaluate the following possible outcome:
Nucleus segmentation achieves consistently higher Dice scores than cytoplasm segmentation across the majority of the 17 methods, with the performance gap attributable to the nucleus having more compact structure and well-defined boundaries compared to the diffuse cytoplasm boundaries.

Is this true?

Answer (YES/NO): YES